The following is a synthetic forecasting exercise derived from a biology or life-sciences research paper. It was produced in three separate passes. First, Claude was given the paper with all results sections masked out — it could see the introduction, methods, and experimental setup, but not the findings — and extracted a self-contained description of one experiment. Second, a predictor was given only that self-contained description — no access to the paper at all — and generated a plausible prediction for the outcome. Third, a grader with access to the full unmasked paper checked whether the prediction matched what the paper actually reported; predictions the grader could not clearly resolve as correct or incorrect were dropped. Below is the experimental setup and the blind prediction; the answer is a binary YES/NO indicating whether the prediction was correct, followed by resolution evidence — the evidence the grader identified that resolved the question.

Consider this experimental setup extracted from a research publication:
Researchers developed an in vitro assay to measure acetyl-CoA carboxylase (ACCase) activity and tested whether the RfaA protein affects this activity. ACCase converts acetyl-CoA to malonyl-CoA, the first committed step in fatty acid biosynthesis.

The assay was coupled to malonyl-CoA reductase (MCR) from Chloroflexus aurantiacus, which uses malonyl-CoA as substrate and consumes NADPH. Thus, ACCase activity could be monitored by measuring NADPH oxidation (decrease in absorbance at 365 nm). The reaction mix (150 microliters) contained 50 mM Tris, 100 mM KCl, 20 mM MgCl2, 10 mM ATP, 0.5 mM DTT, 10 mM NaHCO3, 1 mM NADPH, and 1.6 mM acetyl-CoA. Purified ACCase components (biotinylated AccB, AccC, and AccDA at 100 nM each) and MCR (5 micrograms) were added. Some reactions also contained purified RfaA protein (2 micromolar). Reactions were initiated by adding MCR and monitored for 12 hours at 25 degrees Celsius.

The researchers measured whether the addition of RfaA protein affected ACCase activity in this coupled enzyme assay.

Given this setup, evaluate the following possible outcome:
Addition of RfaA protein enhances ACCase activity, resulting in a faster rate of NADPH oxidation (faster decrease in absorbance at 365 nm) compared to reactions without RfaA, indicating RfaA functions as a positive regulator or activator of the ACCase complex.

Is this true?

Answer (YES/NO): NO